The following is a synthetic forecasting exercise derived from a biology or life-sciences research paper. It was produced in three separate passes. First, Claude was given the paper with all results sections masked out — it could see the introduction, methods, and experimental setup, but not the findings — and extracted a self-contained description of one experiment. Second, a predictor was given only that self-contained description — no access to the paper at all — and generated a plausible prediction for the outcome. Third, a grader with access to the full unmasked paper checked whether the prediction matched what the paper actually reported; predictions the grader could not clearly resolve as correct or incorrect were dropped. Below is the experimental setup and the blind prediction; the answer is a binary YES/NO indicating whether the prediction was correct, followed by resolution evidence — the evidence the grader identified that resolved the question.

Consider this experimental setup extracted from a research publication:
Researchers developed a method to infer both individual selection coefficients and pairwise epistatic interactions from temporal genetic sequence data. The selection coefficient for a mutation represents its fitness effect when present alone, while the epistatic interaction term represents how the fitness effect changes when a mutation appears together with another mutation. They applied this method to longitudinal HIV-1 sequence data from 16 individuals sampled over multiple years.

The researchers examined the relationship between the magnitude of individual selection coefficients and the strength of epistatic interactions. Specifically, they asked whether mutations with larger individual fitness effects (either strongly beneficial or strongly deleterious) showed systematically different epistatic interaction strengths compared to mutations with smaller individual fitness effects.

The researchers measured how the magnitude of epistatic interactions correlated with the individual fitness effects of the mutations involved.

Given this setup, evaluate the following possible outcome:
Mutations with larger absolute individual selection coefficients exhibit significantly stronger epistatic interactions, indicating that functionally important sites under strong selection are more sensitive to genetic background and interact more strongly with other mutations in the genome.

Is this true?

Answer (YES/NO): NO